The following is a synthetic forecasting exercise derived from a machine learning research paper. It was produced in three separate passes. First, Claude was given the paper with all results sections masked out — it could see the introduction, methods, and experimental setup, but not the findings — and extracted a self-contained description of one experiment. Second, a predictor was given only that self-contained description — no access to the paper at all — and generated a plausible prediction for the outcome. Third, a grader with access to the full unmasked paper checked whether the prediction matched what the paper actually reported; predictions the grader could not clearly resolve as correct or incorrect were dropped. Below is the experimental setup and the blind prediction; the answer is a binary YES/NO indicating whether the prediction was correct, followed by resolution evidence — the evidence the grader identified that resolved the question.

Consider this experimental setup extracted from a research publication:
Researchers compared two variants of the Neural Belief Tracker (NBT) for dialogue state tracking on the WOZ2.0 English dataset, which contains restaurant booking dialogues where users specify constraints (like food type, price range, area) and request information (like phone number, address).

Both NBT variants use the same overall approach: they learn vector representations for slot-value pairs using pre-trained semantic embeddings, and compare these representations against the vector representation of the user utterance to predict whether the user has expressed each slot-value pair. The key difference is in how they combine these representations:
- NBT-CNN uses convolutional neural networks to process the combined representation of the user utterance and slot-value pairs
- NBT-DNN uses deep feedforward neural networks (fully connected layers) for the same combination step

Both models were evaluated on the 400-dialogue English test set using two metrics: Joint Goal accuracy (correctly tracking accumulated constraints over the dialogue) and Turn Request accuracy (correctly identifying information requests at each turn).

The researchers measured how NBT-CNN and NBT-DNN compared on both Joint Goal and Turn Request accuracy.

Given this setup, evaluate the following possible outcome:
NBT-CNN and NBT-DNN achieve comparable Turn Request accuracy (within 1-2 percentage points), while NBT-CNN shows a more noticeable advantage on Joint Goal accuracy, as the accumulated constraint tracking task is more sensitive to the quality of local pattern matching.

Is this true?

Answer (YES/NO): NO